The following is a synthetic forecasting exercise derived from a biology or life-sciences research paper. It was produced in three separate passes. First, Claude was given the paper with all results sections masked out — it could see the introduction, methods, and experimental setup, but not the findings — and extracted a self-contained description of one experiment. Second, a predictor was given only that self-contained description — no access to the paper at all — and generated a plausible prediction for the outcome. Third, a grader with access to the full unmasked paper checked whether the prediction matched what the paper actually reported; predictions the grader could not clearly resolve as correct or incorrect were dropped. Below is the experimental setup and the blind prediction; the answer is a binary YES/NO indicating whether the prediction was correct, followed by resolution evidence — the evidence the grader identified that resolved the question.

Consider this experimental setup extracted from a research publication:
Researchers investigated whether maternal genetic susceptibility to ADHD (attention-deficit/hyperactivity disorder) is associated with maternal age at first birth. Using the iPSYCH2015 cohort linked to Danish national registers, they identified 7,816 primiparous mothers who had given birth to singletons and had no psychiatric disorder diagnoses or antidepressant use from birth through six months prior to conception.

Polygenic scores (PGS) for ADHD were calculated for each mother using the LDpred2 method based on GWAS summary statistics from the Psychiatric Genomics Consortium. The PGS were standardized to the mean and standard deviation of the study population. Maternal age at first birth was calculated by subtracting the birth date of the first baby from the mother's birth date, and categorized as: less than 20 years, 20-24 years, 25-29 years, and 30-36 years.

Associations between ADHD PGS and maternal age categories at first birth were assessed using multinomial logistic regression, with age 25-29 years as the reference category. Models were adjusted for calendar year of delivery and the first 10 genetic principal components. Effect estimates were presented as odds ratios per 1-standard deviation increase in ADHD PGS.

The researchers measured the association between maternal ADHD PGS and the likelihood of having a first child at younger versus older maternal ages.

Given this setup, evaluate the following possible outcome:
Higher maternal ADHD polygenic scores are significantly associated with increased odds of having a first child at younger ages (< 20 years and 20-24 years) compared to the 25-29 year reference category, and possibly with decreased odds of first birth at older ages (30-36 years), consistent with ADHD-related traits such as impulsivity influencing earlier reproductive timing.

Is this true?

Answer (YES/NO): NO